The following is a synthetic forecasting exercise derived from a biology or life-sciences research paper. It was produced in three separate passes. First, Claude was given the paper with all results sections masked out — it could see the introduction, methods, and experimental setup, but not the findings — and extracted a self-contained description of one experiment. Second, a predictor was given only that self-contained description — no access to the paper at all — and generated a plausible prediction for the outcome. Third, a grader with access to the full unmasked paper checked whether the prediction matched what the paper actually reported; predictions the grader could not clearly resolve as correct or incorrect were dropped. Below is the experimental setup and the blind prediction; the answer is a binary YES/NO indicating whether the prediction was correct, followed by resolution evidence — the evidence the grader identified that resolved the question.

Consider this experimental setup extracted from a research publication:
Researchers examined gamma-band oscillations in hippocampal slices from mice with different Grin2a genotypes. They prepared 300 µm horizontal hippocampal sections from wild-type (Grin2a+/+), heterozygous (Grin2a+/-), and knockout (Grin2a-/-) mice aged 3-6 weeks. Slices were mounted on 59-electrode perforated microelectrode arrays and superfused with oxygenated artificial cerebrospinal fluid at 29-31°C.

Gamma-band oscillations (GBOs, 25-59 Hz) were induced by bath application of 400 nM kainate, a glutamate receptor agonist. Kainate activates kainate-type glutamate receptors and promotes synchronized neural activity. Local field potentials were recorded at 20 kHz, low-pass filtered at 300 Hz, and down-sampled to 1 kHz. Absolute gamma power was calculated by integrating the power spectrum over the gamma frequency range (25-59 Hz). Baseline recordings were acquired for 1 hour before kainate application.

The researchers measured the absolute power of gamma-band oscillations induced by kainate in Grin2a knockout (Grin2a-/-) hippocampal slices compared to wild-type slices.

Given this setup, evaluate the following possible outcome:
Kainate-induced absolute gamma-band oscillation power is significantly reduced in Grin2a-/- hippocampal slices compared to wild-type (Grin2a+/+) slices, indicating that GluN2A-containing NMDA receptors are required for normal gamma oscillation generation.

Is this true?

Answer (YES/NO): NO